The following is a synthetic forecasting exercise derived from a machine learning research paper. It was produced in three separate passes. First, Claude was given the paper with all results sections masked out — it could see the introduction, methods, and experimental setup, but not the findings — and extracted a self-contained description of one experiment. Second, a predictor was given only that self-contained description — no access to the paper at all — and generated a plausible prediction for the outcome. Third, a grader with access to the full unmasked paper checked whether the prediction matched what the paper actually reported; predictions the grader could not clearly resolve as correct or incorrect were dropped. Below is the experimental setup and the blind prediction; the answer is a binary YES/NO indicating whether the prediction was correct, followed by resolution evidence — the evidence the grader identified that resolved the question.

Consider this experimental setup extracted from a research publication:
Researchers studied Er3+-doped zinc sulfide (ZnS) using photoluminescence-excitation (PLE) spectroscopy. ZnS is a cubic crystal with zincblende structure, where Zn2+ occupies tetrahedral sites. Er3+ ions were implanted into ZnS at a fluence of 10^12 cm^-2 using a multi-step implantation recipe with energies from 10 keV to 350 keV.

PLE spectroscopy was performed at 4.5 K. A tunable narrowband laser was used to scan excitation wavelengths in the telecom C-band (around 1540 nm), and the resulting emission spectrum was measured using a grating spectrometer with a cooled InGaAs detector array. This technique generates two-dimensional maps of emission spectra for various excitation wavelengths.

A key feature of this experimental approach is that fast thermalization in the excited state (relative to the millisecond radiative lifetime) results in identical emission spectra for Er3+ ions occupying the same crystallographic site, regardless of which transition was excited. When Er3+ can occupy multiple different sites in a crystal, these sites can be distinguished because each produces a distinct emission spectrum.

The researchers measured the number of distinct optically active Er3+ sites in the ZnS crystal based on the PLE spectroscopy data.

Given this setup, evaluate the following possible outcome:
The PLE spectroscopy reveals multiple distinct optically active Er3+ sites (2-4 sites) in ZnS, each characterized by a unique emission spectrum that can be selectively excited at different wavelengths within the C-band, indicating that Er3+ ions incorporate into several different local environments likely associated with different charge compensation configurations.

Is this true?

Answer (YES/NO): YES